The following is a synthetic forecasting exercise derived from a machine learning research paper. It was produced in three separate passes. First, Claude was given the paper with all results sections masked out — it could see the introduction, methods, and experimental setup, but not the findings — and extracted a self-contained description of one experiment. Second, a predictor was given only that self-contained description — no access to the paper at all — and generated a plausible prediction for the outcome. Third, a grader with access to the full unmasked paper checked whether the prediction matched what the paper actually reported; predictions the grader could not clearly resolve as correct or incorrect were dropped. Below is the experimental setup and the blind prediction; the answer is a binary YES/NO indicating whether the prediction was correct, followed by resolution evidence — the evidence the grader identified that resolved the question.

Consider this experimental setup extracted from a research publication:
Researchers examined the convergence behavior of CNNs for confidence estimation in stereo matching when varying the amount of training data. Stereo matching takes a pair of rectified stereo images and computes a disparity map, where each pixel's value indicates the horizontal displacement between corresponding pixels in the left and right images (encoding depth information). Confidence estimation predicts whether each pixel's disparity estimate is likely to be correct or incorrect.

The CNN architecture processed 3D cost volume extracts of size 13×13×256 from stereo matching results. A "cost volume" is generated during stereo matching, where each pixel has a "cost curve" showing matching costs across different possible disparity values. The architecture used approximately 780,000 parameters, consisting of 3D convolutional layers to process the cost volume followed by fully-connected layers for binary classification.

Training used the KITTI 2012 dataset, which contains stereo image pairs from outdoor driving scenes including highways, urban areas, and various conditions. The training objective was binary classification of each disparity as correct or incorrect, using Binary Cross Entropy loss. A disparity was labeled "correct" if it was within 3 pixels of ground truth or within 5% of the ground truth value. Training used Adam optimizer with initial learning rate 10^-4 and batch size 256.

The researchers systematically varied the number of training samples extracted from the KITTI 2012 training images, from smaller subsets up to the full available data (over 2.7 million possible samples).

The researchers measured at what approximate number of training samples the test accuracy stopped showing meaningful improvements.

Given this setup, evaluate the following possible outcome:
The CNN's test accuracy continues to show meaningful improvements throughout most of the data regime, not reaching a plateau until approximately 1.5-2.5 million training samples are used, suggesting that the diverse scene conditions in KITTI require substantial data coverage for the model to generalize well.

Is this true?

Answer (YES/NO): NO